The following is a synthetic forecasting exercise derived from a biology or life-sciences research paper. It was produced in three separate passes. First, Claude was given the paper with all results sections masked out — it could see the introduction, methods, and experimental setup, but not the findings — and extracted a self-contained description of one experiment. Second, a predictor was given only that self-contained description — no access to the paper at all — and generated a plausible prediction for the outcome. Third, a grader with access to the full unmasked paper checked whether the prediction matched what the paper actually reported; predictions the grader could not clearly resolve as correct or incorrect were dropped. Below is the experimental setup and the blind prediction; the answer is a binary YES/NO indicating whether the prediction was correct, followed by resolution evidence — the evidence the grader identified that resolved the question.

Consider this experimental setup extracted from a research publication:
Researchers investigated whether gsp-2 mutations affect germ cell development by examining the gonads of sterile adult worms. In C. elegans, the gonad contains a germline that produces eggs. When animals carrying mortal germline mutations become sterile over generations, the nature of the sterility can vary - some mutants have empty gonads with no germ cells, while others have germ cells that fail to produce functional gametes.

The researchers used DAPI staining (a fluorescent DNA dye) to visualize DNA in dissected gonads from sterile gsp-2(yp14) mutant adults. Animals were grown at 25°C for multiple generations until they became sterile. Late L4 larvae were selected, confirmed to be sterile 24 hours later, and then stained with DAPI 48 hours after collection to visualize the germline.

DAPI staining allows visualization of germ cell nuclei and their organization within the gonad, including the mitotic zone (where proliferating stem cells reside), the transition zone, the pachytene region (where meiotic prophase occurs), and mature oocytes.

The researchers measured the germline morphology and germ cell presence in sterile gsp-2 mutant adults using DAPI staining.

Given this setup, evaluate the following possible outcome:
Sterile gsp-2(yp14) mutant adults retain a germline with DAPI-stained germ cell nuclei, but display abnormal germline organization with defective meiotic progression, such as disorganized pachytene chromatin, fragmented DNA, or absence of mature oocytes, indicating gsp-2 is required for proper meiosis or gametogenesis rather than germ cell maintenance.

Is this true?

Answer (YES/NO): NO